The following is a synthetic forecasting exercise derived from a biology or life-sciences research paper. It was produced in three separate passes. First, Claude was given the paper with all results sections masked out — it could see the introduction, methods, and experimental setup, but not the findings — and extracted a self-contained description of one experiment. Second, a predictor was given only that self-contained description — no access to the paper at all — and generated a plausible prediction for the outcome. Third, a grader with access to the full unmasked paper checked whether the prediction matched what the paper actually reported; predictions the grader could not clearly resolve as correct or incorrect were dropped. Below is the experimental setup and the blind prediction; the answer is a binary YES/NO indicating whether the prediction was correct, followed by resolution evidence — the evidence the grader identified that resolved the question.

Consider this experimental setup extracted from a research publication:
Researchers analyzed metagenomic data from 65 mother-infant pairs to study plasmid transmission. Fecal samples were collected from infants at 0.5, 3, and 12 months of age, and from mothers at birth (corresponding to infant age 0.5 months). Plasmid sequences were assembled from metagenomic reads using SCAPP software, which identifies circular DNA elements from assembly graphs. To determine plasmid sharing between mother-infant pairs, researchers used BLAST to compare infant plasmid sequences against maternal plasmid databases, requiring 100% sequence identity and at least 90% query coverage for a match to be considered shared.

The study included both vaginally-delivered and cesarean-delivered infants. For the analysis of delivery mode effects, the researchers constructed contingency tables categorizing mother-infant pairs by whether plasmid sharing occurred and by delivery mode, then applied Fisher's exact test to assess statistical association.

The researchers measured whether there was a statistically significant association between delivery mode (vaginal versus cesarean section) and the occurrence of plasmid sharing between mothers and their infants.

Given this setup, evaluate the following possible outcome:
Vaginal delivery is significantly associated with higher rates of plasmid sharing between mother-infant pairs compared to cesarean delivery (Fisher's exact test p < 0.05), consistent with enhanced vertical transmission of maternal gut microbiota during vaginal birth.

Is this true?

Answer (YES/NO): NO